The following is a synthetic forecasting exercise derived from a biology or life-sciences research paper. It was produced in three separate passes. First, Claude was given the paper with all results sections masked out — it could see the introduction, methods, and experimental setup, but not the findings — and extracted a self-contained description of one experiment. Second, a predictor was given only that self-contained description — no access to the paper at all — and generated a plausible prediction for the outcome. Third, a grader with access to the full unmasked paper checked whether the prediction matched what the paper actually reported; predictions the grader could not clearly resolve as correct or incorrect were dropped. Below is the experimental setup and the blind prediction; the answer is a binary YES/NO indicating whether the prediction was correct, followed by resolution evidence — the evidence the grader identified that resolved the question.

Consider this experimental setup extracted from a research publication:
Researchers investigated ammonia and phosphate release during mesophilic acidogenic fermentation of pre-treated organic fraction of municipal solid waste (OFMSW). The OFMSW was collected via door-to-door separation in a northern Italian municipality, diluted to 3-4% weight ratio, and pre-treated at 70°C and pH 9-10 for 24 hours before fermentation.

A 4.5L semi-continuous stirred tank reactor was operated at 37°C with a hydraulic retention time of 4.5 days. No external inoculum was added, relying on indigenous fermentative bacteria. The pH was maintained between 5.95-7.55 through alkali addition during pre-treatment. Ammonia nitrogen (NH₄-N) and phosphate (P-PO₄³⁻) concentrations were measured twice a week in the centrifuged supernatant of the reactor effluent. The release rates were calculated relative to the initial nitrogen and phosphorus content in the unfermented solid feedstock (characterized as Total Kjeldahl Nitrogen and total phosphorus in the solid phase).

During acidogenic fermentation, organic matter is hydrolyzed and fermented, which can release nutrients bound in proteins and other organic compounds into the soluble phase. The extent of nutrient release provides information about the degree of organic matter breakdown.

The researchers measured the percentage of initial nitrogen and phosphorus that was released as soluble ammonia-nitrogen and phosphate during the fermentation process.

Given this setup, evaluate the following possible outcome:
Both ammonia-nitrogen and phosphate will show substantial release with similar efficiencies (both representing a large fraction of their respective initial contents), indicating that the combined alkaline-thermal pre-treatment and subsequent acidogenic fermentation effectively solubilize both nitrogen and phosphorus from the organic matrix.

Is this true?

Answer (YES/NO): NO